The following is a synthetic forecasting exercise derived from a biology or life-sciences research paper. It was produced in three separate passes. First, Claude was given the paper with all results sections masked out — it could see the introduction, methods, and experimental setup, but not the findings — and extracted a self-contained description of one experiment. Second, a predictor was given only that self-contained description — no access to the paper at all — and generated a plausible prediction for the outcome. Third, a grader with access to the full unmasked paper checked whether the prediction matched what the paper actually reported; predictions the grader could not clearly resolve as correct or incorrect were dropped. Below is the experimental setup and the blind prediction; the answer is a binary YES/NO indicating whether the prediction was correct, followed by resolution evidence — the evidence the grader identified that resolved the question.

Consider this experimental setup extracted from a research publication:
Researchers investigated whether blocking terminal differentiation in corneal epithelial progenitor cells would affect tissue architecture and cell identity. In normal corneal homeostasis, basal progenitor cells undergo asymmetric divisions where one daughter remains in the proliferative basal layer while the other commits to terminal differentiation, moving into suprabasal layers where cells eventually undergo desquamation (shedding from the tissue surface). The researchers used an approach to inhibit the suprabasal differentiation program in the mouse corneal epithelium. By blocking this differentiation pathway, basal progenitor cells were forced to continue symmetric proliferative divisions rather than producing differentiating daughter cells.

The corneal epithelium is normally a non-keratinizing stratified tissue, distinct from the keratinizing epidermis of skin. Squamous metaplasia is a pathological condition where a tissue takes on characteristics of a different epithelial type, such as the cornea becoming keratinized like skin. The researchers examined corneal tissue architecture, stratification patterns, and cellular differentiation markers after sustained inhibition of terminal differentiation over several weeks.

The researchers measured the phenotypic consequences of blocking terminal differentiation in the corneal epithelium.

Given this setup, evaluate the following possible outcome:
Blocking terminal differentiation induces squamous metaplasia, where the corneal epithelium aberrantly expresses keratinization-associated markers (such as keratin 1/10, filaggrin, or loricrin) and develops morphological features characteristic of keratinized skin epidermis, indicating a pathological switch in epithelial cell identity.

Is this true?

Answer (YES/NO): YES